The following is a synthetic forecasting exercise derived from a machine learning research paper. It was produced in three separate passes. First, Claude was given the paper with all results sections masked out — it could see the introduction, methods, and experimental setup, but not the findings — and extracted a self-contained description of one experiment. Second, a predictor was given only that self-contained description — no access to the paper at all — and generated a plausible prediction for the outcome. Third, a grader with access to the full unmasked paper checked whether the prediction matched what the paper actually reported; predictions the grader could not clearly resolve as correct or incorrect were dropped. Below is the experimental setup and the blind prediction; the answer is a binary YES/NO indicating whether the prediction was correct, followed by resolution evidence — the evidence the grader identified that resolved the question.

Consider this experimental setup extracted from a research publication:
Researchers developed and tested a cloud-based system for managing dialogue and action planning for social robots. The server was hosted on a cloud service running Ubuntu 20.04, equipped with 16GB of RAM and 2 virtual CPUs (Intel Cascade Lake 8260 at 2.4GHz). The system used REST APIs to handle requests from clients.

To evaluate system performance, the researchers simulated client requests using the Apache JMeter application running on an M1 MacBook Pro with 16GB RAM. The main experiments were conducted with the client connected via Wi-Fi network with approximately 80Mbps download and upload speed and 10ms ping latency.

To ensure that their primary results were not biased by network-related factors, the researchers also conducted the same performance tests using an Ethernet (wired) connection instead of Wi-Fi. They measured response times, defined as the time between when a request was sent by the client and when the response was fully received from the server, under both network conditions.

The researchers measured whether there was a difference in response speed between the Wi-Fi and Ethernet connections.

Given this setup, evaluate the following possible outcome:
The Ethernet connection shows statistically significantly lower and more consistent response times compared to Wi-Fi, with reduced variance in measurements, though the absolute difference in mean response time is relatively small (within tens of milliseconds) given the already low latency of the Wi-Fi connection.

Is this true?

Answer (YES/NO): NO